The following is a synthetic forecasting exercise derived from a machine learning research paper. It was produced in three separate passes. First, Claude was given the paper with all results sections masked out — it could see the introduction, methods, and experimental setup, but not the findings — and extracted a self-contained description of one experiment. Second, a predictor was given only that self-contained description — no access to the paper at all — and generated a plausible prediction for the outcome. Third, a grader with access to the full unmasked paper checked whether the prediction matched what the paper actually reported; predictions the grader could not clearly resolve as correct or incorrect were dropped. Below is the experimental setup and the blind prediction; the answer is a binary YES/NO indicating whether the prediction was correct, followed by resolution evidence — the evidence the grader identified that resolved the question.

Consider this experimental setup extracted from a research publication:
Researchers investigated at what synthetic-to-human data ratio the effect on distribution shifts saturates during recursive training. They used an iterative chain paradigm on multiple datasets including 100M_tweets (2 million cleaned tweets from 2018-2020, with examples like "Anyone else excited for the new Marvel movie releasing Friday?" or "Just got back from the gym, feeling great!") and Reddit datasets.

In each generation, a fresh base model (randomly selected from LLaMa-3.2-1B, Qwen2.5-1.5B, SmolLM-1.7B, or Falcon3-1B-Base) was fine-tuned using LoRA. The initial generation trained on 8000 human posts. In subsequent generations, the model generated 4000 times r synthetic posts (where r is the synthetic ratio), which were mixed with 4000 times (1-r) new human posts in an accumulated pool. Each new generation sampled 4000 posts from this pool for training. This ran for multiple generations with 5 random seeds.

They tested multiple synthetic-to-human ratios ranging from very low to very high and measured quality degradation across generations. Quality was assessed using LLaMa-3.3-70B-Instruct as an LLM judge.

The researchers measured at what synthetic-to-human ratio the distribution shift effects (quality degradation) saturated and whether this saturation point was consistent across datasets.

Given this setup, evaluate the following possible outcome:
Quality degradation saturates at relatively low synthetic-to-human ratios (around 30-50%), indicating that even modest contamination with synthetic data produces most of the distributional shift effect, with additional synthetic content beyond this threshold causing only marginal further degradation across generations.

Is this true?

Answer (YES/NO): YES